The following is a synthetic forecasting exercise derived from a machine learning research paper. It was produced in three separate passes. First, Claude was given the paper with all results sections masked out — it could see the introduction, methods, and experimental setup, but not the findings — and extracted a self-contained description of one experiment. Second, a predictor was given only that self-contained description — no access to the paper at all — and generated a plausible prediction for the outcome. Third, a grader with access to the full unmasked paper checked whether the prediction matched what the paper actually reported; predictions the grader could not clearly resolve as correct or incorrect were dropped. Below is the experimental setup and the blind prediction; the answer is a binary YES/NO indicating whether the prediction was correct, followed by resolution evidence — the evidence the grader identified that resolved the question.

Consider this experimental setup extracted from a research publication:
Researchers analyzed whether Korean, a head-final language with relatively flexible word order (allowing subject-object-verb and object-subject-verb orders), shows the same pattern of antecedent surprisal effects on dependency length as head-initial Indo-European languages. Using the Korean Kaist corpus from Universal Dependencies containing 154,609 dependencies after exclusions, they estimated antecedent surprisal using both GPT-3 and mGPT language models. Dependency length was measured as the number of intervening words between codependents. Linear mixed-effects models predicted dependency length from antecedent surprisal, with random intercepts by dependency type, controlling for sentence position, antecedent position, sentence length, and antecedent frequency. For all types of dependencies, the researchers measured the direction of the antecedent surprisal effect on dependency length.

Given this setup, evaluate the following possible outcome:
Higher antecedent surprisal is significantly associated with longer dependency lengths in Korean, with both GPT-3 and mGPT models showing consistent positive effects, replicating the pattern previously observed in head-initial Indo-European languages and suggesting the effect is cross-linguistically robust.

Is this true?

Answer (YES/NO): NO